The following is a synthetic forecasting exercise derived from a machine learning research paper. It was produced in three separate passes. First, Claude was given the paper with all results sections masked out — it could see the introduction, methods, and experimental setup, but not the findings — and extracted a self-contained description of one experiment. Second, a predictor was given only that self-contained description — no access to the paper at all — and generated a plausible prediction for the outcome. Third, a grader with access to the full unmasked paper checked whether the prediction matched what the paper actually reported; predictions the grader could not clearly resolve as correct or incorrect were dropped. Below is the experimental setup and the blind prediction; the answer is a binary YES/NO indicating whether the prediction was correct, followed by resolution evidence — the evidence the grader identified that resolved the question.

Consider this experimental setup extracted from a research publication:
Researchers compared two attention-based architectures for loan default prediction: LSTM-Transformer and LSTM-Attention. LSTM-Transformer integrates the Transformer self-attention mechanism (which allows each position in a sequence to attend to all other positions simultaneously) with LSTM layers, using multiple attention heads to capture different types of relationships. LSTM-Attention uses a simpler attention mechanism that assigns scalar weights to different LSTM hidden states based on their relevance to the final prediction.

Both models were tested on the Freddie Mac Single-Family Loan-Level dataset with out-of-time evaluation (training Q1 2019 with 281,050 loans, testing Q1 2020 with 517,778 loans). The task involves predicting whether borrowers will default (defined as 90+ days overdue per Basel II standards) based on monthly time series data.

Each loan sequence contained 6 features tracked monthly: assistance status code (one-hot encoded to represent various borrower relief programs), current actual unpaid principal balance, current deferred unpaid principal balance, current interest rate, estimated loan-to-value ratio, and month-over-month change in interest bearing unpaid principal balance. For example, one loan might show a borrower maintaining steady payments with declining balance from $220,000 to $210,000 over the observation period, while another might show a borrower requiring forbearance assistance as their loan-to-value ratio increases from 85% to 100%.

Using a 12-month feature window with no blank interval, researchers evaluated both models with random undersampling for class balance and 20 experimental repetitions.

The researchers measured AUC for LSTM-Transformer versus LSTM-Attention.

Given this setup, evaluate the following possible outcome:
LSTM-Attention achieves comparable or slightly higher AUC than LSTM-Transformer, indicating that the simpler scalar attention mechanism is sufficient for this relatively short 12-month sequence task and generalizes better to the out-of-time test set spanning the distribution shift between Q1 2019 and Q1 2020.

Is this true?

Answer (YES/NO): YES